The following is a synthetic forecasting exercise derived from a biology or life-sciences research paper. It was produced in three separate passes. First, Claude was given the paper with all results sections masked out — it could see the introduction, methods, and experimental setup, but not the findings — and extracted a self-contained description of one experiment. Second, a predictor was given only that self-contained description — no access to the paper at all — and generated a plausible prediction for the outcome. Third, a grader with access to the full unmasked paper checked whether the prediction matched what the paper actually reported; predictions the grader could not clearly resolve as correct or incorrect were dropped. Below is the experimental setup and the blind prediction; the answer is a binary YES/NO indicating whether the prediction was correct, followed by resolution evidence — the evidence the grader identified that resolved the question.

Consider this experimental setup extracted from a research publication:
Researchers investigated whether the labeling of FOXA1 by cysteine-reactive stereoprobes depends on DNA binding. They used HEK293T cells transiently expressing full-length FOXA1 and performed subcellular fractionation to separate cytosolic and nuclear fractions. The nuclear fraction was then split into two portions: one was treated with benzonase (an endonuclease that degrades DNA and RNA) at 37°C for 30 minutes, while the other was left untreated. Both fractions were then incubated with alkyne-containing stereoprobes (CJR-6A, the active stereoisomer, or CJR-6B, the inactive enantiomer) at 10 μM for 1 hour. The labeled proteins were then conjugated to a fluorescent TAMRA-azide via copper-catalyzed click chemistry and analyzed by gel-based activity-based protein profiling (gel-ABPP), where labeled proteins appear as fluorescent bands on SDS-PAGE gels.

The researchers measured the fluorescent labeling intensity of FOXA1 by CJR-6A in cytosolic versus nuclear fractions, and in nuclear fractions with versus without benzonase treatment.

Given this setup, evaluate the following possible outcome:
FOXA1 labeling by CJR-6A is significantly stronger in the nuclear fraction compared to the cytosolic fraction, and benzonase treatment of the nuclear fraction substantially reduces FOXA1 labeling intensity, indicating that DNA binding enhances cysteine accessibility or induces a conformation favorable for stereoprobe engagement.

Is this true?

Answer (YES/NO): YES